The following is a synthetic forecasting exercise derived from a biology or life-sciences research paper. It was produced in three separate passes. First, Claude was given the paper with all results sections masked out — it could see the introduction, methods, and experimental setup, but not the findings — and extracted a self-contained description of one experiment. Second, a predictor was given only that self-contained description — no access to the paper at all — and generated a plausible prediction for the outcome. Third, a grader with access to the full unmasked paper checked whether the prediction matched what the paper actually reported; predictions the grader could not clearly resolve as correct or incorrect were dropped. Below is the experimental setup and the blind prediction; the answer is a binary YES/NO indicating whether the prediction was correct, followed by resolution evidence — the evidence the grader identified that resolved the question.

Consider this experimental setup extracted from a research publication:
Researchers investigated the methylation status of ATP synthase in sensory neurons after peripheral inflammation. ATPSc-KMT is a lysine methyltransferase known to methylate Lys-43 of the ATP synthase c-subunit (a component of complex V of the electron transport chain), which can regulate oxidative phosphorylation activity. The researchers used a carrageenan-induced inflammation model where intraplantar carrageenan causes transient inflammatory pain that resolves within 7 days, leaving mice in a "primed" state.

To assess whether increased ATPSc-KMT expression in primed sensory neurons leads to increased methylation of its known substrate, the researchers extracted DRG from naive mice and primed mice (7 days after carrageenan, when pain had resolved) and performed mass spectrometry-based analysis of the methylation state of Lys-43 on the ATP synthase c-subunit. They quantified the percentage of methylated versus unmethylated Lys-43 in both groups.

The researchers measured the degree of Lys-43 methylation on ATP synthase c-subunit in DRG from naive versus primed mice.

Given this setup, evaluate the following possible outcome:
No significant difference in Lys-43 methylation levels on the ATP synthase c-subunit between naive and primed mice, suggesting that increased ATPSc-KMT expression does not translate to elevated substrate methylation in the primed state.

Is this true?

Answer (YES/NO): YES